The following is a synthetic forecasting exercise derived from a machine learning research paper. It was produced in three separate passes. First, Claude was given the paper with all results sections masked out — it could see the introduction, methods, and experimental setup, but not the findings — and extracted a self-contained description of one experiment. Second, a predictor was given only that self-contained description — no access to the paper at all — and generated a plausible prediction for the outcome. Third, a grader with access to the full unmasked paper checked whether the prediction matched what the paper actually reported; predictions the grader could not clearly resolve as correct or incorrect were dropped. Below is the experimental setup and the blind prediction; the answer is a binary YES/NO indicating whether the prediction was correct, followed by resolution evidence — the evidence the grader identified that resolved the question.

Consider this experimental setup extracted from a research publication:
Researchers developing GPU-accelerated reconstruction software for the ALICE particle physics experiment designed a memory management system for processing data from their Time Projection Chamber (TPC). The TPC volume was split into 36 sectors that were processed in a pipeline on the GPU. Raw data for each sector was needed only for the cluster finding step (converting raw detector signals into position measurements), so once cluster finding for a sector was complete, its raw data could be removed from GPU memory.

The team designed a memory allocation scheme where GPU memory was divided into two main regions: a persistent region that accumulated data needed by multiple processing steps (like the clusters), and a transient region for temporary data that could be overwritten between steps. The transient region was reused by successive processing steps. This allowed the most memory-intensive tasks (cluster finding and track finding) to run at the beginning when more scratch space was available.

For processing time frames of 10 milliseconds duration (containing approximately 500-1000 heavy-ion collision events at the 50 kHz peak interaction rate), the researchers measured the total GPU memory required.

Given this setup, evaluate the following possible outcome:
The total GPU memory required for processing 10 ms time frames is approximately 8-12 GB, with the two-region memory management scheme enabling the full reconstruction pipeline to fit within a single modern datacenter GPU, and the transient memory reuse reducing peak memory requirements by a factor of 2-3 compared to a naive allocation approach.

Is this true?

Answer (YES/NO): NO